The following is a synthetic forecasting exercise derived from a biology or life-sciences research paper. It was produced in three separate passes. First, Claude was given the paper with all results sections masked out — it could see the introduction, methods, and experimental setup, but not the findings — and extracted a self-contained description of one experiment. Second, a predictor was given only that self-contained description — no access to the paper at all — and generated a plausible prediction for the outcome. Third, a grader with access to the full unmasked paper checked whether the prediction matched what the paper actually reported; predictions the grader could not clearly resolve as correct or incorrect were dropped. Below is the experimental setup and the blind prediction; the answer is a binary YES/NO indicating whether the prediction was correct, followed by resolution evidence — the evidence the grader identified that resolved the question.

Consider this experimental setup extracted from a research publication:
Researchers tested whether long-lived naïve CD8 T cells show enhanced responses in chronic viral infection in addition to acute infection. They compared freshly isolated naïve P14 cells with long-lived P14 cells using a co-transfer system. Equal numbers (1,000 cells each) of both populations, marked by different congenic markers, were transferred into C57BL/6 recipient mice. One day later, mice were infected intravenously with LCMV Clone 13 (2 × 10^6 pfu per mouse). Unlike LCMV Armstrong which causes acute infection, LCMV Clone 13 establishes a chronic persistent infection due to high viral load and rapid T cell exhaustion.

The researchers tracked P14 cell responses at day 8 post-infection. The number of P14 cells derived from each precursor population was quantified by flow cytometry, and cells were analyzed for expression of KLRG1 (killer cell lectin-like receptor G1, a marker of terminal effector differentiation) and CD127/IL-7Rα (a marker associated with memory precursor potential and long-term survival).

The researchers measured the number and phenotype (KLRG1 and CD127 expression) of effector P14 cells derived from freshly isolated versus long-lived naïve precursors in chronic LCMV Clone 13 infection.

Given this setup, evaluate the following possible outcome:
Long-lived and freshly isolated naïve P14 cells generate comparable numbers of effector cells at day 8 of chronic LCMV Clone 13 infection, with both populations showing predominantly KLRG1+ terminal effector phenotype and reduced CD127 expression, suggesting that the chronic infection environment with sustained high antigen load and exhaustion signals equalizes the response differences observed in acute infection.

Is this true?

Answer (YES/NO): NO